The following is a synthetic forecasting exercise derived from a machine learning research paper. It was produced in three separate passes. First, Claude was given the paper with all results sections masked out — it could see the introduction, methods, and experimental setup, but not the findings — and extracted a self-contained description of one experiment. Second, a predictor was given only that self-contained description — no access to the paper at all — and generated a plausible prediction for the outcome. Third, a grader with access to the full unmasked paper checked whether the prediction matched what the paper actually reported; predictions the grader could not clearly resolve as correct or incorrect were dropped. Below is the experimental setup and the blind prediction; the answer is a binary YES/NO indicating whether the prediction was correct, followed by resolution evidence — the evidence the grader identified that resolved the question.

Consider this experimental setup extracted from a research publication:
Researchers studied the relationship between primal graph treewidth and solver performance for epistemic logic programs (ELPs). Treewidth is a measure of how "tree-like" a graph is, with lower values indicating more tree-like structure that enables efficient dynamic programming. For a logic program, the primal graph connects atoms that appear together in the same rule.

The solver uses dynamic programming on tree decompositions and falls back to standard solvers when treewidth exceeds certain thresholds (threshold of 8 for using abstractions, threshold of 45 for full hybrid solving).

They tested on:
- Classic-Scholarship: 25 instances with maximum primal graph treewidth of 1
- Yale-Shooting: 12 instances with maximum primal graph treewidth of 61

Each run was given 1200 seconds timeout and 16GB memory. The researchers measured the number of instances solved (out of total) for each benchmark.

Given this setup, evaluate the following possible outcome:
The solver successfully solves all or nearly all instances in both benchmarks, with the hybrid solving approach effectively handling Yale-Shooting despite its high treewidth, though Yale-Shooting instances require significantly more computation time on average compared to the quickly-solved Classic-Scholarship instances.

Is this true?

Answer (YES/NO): NO